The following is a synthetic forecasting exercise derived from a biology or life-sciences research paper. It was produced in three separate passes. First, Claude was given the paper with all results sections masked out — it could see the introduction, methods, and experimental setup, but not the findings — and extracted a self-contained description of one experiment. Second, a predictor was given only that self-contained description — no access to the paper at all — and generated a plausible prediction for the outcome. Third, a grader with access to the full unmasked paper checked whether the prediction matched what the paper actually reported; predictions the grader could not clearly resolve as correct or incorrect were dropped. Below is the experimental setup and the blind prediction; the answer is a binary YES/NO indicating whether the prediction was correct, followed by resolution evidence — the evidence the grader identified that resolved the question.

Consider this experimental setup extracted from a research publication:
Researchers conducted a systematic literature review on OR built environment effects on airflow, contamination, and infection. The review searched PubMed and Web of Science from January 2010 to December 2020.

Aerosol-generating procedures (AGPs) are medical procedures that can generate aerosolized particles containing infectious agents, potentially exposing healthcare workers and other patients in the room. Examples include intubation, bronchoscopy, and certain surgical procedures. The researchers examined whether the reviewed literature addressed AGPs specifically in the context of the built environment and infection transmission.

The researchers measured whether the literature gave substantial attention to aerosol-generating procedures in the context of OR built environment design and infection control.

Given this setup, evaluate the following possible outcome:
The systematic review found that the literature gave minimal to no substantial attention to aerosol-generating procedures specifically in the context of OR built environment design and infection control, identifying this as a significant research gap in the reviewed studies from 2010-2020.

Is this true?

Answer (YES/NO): YES